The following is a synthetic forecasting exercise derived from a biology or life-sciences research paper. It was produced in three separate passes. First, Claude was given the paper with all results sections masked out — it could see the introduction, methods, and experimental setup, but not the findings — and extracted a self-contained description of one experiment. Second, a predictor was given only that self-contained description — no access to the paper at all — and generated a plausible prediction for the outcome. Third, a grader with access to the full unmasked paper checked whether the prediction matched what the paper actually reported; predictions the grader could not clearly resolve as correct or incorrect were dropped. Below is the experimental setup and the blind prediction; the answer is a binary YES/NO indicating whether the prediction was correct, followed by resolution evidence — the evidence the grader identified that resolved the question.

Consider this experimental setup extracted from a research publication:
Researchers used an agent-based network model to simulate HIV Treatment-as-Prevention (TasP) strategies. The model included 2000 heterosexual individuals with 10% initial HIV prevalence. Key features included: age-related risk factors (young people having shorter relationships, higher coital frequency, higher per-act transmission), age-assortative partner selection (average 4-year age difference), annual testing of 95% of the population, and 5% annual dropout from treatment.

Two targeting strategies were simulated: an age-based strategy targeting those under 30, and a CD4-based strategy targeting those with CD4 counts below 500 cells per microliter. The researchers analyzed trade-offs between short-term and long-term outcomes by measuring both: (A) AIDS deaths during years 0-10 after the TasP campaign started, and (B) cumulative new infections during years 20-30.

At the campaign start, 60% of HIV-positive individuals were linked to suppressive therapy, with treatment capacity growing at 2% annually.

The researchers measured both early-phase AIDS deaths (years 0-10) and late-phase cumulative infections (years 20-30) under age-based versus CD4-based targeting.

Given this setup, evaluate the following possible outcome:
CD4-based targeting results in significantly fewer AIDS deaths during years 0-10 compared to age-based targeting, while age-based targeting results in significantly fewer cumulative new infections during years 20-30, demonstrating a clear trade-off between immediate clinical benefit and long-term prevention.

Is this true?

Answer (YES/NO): NO